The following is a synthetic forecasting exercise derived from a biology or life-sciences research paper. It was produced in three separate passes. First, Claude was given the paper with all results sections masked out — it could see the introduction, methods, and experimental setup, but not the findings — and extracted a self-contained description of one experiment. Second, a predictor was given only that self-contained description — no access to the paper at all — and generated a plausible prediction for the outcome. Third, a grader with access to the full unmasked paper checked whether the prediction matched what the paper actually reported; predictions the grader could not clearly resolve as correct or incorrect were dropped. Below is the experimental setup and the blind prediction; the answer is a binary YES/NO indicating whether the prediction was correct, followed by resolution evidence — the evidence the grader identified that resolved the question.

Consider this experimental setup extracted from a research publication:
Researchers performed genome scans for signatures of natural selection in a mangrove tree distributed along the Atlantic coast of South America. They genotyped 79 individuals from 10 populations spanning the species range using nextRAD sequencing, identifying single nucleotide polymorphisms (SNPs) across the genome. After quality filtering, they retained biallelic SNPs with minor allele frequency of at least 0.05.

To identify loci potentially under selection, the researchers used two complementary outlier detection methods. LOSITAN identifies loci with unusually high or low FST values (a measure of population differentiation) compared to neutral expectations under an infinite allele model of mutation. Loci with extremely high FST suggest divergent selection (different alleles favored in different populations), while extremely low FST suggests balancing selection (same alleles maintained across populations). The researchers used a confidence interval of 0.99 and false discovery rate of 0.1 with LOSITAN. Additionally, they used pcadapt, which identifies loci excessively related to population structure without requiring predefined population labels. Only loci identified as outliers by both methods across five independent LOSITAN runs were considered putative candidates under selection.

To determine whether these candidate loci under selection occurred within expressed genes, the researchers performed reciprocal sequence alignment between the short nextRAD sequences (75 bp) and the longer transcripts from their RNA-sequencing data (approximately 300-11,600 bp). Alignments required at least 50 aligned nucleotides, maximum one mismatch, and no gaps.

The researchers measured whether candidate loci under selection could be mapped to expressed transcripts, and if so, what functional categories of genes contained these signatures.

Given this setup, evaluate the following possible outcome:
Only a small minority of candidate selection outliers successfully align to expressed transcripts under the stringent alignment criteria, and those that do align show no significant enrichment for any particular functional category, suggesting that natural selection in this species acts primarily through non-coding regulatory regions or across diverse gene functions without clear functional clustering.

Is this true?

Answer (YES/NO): NO